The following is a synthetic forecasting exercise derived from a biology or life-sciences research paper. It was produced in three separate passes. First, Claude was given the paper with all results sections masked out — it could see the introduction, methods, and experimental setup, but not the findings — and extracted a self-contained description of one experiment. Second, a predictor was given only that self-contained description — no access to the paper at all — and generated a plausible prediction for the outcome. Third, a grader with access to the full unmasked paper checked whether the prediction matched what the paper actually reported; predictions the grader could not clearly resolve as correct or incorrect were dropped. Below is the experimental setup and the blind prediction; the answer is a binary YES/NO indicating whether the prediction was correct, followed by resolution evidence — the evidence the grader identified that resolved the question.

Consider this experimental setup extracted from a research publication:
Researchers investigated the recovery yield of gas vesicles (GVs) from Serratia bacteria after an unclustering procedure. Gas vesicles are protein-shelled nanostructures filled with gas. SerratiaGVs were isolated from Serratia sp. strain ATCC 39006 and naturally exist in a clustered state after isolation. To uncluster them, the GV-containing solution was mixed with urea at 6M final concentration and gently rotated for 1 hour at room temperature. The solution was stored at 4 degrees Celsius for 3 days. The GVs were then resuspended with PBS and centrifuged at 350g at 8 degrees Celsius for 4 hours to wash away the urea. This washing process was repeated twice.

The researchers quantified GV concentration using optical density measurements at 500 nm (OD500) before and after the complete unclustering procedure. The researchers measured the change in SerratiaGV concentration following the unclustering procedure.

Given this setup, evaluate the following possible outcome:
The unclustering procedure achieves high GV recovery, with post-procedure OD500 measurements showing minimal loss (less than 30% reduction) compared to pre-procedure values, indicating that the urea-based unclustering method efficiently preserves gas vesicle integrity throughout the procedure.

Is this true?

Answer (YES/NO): NO